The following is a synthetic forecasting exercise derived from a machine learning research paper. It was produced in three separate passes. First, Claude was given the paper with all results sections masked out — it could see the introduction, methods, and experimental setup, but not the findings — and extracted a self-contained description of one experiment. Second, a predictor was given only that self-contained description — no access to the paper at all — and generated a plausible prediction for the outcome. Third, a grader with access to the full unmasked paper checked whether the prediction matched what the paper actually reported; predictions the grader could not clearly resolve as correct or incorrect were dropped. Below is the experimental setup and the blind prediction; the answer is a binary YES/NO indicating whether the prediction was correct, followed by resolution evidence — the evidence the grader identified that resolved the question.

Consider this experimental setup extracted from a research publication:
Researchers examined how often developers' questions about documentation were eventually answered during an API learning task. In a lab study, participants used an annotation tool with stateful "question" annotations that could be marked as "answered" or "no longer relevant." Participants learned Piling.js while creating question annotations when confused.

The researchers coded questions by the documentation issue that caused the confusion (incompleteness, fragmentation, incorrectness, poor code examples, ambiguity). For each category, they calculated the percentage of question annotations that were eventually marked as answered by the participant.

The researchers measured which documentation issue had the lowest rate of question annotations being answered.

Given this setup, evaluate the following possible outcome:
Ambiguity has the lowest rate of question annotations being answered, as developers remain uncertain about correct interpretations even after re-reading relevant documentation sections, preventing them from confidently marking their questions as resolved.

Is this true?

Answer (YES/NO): NO